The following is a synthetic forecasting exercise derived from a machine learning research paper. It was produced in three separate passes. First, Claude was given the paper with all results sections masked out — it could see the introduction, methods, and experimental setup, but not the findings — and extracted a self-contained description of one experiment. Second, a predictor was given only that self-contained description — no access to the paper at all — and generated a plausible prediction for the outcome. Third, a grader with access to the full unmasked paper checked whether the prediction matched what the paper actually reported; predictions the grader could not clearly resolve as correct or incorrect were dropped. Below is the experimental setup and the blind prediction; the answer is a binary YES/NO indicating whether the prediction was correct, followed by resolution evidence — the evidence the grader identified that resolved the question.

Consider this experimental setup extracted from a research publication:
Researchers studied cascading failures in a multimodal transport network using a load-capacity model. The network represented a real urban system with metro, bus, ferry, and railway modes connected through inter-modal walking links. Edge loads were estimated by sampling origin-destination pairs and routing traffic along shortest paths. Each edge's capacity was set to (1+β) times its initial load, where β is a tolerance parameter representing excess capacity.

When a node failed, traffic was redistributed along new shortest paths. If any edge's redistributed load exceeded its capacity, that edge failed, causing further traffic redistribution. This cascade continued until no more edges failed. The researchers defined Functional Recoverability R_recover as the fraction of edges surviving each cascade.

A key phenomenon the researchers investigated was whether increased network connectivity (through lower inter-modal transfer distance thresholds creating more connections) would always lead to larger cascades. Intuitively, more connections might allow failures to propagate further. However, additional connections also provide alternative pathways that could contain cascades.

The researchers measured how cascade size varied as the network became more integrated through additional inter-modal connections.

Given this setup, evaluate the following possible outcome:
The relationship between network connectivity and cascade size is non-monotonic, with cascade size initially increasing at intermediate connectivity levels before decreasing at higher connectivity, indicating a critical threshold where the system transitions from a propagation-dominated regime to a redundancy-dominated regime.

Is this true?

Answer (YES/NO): NO